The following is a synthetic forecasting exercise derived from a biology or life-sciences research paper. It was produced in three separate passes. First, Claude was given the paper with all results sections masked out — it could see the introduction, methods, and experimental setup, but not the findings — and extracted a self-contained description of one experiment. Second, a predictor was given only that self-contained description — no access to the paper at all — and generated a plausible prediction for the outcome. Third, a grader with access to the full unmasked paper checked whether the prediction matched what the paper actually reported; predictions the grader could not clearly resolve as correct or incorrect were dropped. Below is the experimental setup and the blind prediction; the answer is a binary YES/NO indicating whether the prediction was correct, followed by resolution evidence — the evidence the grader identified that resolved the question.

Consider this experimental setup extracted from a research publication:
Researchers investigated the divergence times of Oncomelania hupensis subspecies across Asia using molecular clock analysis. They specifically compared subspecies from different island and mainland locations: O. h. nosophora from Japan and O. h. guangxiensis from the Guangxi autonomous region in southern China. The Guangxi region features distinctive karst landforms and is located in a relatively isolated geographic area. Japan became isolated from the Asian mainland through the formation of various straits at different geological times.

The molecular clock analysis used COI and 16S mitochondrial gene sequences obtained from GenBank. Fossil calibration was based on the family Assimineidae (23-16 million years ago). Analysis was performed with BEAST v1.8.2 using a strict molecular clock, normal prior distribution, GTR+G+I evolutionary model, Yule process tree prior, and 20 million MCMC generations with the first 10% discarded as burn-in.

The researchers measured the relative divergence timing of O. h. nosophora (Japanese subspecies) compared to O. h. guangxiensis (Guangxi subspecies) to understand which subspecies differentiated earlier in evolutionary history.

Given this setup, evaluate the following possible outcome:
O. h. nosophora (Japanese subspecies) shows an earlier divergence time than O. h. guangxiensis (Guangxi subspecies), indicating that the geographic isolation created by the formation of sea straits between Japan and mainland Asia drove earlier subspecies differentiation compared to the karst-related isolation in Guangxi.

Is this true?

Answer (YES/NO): YES